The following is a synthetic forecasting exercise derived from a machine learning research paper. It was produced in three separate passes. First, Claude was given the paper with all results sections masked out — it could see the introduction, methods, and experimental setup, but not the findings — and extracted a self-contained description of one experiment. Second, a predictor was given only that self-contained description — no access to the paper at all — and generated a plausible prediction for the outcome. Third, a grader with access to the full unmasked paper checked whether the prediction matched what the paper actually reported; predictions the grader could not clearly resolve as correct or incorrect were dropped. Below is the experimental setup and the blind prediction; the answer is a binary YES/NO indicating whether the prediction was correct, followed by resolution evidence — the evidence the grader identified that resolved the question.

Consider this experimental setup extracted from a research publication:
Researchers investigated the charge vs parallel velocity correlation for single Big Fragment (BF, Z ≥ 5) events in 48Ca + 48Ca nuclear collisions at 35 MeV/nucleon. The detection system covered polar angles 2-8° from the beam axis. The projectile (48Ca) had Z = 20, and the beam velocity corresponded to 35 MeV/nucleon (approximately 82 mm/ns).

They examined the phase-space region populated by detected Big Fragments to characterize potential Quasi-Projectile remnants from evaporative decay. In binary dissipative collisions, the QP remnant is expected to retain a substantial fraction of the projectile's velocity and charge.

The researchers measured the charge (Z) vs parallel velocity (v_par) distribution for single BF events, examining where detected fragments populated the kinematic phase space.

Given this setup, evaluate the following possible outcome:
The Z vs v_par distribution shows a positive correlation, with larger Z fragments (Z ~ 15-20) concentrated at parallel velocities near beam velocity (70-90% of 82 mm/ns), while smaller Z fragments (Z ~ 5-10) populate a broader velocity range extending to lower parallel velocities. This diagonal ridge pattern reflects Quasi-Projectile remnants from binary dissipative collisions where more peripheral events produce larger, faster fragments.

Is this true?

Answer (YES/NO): NO